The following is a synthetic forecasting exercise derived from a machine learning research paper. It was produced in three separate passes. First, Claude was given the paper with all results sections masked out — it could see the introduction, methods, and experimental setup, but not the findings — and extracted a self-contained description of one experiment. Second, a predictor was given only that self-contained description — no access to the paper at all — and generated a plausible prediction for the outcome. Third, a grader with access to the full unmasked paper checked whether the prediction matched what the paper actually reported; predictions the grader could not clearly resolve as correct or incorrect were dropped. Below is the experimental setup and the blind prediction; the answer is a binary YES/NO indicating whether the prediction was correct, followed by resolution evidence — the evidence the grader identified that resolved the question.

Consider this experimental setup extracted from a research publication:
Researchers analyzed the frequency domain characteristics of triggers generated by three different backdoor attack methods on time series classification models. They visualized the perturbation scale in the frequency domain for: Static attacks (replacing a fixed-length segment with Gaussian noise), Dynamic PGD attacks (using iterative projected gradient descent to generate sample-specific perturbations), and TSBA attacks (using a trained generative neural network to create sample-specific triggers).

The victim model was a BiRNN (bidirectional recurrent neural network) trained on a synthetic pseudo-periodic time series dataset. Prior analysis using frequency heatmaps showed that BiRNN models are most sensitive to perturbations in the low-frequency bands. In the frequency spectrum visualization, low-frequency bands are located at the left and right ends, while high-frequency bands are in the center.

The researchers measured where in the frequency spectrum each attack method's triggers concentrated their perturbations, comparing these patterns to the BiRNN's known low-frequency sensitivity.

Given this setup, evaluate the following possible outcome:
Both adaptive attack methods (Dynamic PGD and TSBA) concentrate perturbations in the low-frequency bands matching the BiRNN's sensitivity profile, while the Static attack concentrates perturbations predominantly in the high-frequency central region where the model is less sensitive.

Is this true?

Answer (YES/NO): NO